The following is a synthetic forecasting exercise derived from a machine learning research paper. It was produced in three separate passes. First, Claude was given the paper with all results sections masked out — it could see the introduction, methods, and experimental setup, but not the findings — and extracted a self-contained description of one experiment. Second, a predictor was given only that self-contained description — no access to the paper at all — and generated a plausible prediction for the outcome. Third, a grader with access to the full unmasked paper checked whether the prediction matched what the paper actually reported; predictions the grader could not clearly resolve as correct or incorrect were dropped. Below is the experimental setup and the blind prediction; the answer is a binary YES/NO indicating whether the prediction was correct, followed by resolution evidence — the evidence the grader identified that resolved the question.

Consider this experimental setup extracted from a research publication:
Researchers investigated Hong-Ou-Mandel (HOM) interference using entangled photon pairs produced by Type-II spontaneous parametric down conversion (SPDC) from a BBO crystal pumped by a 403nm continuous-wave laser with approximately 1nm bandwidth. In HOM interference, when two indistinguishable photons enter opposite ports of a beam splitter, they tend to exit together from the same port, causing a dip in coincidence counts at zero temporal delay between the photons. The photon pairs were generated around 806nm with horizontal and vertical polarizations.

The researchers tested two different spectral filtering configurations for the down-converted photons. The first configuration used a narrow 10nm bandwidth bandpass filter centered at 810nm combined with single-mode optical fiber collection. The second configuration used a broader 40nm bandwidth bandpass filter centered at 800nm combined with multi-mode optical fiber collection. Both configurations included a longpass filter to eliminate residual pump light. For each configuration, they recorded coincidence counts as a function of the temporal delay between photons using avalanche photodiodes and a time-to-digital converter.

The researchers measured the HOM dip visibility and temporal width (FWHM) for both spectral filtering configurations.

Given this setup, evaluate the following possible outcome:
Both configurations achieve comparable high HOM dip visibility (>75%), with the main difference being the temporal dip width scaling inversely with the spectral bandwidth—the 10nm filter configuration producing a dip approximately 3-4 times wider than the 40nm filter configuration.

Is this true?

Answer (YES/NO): NO